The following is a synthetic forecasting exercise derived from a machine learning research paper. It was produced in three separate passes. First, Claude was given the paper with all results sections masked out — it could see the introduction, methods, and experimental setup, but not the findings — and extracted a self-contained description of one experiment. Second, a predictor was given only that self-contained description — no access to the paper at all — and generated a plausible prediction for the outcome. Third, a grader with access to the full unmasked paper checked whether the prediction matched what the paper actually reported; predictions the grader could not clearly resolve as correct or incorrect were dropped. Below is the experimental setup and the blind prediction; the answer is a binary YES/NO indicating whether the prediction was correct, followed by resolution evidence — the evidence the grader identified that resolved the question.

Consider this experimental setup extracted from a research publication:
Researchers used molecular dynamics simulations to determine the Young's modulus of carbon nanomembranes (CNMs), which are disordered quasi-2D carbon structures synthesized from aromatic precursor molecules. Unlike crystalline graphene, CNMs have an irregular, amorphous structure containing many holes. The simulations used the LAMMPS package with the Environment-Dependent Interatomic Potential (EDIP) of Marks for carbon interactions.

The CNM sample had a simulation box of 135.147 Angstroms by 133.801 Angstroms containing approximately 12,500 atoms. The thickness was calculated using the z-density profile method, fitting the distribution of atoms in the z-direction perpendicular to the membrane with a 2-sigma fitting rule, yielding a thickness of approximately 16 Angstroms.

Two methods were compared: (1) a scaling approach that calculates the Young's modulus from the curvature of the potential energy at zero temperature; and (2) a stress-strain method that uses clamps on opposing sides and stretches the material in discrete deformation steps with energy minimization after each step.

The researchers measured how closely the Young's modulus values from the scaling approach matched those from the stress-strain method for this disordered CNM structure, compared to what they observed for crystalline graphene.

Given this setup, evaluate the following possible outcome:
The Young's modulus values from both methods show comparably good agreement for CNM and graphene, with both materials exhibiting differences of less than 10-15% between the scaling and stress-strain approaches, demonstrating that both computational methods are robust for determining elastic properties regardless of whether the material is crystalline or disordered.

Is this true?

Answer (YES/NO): NO